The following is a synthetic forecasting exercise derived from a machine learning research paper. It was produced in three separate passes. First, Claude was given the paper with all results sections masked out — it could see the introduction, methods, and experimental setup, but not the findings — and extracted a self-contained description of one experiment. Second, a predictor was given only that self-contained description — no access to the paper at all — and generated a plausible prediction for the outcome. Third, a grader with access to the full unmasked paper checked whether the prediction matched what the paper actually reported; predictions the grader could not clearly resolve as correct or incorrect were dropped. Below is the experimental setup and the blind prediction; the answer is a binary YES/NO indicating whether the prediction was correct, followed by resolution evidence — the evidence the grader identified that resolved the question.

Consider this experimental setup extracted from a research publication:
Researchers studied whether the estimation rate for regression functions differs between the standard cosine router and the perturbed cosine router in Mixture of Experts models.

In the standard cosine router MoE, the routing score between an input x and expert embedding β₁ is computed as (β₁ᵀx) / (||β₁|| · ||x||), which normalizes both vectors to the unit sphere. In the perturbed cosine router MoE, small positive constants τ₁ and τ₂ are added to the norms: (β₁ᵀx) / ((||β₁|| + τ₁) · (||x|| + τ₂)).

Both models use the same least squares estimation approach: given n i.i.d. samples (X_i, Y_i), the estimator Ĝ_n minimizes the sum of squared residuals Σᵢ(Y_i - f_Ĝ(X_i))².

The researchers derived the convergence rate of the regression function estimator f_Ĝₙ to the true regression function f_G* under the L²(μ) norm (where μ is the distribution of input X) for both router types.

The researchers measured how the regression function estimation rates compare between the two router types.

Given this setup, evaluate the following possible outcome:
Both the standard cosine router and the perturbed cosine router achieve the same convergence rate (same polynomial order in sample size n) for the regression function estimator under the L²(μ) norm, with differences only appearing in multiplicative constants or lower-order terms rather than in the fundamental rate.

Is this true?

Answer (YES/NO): YES